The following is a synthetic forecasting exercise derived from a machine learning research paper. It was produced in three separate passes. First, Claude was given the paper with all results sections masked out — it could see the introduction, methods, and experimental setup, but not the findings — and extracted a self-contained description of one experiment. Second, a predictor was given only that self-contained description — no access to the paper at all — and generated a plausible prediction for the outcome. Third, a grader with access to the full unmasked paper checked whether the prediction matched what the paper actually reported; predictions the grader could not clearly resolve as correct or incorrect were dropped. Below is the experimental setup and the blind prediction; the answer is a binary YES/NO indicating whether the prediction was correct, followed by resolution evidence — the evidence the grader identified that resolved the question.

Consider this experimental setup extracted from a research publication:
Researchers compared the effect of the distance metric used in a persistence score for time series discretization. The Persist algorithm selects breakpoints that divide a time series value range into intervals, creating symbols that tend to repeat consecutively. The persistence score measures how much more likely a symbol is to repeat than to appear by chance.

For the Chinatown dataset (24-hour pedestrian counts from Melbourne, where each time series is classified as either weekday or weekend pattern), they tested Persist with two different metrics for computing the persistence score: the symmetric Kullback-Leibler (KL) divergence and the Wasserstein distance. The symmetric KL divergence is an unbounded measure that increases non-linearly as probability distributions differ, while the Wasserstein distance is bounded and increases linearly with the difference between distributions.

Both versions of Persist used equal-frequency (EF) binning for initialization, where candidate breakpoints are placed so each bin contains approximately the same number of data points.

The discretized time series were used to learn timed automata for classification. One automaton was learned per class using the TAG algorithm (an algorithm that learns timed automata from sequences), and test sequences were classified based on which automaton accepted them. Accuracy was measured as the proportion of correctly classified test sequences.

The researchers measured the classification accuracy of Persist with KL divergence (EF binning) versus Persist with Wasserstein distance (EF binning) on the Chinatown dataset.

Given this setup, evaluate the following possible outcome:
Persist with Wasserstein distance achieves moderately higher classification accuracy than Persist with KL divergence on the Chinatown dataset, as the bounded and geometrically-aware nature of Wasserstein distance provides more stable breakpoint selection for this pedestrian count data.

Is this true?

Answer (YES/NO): NO